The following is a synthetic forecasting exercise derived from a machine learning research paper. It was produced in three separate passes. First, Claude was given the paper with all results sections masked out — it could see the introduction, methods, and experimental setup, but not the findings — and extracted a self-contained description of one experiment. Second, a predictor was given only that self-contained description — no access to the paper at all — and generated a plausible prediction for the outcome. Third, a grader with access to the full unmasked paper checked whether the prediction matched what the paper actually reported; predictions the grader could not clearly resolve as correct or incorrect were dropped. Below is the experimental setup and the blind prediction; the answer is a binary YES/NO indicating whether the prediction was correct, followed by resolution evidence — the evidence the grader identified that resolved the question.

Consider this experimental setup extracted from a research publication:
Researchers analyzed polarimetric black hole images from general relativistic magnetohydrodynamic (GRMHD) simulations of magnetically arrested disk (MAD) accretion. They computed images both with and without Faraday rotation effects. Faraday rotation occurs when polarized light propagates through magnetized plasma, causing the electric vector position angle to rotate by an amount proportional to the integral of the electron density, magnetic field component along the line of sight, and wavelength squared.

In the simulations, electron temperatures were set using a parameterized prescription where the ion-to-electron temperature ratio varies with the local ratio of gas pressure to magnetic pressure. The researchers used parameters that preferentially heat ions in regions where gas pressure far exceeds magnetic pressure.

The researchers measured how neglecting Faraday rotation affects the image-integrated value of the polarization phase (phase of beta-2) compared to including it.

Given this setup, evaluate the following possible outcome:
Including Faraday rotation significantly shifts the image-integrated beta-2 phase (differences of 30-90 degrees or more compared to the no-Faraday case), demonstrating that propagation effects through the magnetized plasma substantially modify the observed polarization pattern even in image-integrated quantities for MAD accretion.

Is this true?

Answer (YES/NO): NO